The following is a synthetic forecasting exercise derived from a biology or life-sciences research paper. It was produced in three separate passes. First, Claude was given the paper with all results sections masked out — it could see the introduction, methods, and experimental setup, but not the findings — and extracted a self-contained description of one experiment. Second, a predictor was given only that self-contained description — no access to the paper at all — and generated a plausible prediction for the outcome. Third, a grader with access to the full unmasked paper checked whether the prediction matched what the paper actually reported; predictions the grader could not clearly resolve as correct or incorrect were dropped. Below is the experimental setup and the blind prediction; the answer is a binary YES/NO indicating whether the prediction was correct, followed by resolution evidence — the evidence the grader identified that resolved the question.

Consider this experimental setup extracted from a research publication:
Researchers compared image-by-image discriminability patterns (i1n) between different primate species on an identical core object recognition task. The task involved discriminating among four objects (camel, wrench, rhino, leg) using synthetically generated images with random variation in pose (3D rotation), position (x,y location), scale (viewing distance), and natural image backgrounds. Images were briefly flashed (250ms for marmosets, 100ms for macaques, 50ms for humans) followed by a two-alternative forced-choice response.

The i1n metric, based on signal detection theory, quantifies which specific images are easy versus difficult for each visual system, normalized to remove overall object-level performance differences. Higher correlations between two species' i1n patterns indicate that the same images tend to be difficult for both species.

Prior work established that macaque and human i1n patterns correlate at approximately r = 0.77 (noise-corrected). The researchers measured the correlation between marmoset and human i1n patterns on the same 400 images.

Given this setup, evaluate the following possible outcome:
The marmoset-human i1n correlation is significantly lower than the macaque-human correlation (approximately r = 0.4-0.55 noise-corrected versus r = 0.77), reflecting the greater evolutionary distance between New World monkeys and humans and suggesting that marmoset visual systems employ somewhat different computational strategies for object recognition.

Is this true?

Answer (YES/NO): NO